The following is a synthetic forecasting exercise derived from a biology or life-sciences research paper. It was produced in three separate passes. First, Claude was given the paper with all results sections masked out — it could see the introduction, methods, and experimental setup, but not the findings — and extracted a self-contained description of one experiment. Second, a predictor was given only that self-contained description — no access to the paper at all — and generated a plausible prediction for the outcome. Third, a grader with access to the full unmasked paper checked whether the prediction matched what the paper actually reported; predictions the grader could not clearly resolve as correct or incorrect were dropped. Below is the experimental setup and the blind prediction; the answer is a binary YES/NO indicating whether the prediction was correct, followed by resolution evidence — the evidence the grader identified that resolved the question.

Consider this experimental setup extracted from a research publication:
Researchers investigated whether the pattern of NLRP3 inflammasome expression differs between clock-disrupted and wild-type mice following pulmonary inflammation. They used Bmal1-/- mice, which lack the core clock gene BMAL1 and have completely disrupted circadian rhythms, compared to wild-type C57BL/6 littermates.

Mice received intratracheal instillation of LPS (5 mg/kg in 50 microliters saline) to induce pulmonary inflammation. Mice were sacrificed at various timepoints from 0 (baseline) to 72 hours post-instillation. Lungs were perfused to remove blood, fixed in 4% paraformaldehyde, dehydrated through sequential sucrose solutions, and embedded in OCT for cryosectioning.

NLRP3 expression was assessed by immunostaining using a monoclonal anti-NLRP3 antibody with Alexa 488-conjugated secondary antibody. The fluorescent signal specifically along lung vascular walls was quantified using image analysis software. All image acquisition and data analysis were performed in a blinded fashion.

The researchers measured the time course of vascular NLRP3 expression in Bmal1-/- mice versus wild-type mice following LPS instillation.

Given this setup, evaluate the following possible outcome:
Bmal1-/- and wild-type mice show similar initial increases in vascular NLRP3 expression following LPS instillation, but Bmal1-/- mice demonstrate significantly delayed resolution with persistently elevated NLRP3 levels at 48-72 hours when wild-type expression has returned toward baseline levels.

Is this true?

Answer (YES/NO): NO